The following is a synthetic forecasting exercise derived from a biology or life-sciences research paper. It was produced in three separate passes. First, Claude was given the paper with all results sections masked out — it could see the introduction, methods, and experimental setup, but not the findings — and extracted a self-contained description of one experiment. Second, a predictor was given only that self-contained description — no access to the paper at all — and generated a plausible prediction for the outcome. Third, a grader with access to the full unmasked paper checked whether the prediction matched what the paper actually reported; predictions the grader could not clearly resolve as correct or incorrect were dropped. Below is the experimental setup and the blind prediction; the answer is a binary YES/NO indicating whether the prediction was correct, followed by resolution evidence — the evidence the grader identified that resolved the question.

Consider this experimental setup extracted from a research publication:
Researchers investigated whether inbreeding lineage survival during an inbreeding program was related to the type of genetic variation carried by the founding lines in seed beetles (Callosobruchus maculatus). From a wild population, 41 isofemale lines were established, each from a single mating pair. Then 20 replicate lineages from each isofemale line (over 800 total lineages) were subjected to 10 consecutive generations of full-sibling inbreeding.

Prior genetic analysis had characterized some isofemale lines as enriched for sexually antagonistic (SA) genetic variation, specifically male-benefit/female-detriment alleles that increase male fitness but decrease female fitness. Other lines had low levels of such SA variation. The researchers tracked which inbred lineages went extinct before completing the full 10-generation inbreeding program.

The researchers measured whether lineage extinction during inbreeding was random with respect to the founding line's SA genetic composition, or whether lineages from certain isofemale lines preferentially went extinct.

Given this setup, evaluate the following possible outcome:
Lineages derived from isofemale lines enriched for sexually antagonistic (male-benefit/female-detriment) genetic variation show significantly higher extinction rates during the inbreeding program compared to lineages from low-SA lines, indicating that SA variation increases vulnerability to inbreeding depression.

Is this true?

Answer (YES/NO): YES